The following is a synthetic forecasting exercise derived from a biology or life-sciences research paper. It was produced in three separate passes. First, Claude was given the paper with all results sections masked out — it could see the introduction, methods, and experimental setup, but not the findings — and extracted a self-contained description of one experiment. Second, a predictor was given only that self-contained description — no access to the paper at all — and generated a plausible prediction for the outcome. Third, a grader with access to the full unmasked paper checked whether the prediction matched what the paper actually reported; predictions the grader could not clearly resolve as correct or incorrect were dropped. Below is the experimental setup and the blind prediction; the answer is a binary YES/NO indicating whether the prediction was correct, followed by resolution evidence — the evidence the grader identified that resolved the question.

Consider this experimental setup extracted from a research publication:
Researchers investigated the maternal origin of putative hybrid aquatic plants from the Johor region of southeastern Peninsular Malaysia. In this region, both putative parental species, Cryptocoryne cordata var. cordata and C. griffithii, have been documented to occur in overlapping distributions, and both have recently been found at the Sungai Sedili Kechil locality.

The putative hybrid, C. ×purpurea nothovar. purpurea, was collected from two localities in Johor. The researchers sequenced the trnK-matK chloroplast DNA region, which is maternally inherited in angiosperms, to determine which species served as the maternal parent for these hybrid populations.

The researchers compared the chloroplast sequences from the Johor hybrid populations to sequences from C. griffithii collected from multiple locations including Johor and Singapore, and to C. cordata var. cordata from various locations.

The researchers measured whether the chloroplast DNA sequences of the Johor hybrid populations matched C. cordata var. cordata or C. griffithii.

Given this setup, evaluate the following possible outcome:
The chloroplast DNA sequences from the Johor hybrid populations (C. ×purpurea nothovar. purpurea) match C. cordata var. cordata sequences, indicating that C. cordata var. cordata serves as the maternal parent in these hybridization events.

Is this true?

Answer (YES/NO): NO